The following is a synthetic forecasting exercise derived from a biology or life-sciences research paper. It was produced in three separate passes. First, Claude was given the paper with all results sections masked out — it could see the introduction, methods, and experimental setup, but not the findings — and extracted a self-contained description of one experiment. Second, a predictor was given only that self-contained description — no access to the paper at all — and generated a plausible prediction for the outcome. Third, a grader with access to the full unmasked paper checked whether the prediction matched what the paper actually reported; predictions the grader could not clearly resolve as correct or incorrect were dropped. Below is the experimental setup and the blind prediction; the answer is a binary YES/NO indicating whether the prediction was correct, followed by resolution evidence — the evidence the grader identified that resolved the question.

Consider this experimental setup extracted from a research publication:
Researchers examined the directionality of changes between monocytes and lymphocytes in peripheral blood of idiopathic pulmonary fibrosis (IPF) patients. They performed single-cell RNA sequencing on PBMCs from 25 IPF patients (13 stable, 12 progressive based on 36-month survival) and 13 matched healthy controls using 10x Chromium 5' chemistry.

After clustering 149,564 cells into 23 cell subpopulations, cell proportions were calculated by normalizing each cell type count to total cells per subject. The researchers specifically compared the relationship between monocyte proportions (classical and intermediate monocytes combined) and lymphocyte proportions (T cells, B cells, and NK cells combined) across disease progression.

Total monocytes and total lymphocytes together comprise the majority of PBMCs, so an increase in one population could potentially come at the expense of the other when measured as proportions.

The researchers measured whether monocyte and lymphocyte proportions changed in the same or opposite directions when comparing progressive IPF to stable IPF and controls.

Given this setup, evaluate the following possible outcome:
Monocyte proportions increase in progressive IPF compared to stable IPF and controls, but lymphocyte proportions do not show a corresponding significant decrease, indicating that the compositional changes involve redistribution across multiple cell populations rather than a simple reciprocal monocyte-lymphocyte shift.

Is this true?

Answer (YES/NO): NO